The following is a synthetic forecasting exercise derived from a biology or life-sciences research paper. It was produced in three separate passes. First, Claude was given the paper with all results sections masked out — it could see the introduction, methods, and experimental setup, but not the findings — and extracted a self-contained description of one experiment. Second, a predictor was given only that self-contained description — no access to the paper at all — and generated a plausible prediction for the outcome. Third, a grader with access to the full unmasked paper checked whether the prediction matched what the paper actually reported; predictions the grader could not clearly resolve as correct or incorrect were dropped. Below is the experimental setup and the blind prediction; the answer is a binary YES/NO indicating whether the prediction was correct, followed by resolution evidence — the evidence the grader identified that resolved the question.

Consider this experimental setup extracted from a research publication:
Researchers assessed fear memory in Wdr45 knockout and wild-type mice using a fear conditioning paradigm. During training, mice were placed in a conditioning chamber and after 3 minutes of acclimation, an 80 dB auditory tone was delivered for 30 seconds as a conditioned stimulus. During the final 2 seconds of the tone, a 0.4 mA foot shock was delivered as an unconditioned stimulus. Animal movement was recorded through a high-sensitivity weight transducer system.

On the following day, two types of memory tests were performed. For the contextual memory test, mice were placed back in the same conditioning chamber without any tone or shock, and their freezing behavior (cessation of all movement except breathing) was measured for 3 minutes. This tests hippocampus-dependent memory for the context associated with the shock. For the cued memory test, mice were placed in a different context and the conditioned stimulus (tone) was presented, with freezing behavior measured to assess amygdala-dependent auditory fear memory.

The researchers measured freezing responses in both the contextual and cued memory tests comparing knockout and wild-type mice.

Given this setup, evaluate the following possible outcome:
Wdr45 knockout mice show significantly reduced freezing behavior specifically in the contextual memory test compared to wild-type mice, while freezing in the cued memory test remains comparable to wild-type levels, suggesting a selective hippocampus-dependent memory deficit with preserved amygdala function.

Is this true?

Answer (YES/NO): NO